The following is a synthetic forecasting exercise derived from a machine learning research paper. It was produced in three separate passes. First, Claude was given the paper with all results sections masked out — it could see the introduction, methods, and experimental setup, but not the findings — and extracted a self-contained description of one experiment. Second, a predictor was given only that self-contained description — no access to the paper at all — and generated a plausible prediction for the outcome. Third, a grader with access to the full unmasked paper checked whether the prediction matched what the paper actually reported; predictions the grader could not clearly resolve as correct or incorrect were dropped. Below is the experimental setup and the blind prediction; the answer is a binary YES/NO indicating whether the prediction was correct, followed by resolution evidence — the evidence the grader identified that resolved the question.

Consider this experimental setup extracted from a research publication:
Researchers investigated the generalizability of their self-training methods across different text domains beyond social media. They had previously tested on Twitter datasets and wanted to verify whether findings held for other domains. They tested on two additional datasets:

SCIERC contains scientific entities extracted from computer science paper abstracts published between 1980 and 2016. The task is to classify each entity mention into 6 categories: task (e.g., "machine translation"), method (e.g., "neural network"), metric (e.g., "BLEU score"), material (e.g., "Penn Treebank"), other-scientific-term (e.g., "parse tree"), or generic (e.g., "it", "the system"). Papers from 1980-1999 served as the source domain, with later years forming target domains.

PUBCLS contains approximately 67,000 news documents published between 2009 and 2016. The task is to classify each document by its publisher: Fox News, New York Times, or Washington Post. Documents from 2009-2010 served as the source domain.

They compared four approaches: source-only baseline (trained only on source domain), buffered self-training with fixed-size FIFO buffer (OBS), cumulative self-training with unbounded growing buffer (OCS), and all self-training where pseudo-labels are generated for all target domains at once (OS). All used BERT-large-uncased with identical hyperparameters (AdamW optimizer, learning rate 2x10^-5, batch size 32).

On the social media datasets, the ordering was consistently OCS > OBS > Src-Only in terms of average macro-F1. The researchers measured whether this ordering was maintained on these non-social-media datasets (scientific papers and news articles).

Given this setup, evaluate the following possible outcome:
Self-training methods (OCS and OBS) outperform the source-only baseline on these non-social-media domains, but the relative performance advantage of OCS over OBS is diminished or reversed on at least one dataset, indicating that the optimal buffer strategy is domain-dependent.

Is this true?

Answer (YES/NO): NO